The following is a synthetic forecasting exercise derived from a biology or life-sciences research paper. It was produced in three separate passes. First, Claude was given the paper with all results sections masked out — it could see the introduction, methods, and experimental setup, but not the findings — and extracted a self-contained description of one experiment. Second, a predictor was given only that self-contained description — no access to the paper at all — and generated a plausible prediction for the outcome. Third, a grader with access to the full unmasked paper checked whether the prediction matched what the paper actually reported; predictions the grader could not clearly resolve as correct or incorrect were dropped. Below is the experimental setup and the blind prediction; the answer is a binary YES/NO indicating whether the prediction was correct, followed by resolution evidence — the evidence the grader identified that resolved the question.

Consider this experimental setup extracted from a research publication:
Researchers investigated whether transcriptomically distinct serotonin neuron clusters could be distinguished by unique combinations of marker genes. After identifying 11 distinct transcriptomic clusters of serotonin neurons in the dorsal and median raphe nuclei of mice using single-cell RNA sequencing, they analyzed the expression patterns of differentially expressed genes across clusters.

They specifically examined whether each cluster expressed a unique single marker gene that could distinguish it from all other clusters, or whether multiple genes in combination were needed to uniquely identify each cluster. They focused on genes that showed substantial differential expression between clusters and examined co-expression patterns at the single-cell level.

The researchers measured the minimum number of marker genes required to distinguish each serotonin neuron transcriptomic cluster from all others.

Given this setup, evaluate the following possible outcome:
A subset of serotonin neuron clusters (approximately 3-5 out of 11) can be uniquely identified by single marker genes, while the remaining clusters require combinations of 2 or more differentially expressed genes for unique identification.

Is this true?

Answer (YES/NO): NO